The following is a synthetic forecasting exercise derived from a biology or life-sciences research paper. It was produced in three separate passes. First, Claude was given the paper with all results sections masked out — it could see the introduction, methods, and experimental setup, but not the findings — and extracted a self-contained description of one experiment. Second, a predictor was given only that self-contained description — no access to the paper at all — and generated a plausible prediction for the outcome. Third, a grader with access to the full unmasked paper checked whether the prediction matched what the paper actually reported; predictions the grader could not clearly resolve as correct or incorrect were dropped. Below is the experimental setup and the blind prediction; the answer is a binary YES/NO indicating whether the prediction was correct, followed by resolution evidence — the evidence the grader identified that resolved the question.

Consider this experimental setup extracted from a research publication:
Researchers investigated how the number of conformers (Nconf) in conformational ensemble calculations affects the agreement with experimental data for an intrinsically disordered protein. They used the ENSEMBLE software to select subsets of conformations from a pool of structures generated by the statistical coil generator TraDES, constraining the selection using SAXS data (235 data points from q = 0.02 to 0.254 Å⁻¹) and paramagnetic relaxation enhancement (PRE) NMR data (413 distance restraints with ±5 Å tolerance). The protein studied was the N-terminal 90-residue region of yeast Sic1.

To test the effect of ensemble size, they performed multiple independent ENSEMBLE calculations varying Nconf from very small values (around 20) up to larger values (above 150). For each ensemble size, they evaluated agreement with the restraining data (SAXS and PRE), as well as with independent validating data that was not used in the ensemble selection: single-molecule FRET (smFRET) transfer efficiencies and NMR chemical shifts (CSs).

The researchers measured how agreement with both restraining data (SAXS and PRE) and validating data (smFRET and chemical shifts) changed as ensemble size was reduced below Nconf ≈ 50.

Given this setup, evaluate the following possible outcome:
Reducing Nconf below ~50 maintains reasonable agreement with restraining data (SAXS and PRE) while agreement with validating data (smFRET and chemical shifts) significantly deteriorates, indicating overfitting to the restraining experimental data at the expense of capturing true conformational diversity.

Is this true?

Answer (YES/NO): NO